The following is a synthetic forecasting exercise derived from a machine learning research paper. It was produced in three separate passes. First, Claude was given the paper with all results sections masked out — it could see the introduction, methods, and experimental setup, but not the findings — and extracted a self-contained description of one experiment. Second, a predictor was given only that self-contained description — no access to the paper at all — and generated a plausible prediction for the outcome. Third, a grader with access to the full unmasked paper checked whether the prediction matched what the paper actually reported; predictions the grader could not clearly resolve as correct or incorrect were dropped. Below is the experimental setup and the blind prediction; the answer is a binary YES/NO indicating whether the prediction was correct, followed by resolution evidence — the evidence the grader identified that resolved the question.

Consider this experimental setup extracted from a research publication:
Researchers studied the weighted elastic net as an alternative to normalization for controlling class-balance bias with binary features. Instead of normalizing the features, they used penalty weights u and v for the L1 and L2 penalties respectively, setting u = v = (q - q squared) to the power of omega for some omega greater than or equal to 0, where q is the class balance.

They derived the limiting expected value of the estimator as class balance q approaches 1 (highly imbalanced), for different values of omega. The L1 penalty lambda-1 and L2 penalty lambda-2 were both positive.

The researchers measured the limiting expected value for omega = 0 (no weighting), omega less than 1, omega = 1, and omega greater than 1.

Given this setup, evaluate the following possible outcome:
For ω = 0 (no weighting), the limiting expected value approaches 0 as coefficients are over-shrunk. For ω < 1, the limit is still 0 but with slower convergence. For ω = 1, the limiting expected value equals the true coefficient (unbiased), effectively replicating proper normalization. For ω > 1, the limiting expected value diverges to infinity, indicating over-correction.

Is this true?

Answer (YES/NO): NO